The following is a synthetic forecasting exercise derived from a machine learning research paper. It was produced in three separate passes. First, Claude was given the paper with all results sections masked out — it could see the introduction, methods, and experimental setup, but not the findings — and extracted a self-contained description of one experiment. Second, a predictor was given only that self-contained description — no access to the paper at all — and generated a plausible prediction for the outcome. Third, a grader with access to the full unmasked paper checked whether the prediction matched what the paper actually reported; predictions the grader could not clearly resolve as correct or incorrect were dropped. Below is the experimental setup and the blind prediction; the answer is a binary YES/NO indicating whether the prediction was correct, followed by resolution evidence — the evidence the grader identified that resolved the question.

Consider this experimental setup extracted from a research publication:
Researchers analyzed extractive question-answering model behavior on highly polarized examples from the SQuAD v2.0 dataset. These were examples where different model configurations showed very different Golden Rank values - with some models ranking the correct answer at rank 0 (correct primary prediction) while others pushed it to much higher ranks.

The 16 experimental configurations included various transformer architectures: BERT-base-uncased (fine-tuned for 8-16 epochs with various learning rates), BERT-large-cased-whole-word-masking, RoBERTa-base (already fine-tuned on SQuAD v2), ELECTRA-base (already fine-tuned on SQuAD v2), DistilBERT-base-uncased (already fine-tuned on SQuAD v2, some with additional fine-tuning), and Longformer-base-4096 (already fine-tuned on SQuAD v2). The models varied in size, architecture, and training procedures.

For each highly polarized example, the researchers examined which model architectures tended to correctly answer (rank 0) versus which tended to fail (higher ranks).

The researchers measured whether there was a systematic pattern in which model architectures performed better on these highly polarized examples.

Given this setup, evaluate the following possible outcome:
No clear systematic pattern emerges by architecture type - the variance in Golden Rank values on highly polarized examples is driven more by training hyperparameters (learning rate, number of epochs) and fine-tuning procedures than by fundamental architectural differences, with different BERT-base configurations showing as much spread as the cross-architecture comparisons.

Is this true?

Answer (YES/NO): NO